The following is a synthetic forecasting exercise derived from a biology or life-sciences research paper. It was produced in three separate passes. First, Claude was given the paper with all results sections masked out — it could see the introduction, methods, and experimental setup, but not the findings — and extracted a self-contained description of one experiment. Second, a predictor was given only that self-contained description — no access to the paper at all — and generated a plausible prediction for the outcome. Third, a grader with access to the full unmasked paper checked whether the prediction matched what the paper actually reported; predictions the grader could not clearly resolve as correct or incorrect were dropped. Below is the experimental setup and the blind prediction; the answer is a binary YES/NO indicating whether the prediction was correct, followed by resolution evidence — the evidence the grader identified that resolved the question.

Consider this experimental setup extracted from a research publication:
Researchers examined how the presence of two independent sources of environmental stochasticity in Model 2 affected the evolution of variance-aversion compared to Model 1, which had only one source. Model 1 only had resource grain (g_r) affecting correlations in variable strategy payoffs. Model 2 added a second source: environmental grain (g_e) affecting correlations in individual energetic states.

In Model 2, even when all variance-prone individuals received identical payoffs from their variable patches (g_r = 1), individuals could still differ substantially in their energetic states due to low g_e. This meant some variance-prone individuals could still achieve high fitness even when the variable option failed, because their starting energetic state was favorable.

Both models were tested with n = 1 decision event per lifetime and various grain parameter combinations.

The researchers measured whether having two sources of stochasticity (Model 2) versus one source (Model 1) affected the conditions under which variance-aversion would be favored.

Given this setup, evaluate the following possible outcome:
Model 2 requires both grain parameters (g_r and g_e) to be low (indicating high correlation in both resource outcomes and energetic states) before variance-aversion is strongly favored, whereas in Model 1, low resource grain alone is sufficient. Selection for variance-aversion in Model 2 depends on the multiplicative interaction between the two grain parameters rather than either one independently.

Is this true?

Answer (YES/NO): NO